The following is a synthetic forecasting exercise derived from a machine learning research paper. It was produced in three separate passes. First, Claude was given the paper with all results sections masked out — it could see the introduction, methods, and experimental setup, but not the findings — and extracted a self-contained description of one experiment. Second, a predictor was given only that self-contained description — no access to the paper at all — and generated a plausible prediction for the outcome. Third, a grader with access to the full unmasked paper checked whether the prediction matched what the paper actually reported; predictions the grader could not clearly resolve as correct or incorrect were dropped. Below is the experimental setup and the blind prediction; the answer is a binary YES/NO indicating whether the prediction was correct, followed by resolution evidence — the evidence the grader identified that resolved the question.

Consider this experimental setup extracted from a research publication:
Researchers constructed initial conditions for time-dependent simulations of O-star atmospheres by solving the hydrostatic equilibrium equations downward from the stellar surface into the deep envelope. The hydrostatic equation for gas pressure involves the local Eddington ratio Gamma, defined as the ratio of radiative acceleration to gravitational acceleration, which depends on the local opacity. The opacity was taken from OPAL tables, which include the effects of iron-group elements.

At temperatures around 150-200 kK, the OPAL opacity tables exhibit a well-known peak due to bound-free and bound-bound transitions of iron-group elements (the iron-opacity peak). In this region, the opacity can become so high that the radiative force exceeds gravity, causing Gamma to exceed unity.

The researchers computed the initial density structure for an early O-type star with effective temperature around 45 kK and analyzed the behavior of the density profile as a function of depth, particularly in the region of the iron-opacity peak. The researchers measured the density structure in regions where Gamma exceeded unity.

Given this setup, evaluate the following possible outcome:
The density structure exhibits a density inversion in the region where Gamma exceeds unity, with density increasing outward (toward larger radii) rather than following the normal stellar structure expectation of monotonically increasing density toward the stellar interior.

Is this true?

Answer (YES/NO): YES